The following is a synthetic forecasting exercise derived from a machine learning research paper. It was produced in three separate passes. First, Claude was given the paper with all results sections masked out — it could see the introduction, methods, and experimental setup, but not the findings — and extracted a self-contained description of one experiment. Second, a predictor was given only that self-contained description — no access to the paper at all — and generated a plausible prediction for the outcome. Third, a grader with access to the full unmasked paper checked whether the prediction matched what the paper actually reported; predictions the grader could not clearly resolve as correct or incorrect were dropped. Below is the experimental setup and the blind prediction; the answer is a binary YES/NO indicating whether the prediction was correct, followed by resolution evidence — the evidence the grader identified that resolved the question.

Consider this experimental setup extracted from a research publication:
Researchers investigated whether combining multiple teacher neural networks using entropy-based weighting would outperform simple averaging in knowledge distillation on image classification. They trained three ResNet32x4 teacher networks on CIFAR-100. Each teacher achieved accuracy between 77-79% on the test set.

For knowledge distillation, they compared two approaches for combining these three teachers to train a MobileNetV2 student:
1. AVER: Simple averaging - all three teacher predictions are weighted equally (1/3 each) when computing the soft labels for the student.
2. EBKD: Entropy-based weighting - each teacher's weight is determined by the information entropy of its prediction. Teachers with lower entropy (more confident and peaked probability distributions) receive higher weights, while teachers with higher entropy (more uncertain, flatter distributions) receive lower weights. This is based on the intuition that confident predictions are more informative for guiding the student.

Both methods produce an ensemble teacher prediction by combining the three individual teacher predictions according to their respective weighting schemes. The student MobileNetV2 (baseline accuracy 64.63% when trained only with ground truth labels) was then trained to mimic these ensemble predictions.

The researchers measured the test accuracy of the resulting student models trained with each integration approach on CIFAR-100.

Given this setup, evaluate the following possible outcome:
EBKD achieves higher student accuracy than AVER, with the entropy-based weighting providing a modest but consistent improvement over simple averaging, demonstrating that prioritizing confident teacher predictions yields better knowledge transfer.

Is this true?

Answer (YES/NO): NO